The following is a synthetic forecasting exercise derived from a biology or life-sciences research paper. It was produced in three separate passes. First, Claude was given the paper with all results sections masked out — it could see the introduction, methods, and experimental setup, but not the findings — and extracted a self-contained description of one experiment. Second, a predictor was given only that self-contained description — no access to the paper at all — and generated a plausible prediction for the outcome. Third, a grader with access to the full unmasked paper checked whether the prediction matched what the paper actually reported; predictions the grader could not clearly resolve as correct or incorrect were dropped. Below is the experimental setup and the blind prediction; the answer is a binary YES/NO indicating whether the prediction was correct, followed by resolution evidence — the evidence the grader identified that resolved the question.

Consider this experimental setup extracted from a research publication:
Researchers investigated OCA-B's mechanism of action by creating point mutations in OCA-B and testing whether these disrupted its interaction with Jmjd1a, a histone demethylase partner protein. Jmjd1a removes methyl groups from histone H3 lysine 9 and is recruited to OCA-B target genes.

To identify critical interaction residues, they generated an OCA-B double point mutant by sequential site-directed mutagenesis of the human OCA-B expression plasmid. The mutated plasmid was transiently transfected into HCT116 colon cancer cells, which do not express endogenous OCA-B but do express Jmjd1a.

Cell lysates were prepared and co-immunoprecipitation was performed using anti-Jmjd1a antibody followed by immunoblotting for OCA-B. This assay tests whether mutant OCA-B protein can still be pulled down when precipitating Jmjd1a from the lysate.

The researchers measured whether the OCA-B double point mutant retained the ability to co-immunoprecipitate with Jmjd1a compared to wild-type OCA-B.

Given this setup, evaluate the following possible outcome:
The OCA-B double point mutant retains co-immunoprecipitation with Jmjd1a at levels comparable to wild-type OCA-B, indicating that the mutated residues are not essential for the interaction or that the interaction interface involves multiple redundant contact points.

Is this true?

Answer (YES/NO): NO